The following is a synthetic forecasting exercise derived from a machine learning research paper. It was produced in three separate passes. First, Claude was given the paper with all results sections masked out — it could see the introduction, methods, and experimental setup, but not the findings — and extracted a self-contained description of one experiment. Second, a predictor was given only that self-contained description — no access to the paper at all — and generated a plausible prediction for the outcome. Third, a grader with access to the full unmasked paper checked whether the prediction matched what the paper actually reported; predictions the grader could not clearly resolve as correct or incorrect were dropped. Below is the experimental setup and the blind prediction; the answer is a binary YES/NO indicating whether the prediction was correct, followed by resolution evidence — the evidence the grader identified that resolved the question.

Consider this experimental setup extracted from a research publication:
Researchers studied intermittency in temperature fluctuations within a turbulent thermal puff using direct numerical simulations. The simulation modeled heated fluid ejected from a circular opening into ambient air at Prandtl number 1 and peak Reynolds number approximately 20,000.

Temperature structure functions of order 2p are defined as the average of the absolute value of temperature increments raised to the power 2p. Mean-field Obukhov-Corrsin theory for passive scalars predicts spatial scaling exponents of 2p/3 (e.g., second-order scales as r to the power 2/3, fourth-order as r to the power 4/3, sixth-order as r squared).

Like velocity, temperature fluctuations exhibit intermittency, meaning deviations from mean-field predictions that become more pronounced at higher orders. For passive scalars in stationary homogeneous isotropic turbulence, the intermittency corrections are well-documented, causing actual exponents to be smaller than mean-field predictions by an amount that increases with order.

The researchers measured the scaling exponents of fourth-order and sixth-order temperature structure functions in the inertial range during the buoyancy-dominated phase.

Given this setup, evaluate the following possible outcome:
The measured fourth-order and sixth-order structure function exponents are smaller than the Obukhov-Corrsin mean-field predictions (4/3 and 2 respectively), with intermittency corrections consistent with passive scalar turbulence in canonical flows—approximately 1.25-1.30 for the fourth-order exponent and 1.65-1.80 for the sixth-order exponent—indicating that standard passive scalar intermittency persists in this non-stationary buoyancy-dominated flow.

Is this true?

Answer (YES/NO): NO